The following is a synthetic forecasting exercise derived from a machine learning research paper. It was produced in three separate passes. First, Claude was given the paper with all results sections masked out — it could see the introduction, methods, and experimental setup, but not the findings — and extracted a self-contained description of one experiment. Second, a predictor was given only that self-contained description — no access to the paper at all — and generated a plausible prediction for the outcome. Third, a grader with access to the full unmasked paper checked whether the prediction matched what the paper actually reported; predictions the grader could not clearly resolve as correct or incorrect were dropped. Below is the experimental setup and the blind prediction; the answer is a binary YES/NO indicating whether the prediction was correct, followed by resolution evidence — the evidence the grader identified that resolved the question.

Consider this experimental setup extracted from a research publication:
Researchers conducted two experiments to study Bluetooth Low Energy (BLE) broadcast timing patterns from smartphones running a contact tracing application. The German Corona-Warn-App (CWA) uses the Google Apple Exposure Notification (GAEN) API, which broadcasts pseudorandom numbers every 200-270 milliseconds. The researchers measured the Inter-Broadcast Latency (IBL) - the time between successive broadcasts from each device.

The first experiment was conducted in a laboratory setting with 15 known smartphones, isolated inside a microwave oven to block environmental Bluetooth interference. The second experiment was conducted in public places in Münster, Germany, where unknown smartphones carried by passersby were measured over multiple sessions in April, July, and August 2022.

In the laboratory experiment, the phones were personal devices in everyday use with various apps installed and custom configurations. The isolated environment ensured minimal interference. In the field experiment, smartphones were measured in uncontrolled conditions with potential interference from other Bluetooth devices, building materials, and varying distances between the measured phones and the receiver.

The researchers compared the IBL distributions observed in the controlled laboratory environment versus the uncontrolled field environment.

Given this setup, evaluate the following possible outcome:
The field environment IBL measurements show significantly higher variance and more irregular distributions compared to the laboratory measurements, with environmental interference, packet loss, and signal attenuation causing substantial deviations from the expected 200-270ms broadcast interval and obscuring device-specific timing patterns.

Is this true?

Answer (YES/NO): NO